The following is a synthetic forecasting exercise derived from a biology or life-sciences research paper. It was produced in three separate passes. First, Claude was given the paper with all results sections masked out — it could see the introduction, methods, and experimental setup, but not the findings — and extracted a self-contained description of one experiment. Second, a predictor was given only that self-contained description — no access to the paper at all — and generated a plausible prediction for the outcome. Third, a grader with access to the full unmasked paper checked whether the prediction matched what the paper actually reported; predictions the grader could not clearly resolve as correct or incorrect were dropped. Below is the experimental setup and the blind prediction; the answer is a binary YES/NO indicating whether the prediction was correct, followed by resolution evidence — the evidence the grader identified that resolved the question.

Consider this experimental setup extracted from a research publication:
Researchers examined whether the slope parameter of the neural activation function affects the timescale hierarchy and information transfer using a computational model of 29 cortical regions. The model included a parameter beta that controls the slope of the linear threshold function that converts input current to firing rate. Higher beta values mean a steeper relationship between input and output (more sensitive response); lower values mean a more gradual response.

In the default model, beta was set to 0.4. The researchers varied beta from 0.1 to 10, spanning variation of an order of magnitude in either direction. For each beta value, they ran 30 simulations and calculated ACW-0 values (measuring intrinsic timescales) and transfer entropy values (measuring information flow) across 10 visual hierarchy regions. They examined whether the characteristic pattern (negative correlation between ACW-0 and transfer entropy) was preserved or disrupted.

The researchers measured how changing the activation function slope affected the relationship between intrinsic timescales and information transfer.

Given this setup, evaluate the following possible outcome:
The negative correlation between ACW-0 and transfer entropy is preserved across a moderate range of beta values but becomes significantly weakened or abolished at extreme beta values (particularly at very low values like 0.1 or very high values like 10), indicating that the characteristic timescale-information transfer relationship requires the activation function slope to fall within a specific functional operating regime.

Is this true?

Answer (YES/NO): NO